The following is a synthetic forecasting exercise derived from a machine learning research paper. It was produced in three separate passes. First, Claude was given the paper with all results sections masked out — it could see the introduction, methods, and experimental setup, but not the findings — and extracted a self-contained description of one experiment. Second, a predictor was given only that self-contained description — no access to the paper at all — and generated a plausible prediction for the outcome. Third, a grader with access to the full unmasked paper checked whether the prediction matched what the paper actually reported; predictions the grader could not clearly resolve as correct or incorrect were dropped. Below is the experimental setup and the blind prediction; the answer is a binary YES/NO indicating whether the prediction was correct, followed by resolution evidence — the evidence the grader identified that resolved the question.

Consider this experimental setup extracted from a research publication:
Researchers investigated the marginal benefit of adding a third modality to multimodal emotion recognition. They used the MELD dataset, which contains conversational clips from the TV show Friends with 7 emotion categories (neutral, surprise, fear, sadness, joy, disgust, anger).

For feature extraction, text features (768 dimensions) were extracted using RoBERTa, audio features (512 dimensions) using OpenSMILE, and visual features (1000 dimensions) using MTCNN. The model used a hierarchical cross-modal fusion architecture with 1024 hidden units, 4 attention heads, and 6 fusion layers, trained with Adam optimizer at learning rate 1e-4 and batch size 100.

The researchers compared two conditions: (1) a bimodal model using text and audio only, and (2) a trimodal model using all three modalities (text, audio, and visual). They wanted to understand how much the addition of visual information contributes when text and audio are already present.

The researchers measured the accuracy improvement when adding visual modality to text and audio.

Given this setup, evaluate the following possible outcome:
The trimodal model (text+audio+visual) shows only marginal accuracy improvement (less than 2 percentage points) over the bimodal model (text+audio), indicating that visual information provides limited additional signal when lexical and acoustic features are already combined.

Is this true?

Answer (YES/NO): YES